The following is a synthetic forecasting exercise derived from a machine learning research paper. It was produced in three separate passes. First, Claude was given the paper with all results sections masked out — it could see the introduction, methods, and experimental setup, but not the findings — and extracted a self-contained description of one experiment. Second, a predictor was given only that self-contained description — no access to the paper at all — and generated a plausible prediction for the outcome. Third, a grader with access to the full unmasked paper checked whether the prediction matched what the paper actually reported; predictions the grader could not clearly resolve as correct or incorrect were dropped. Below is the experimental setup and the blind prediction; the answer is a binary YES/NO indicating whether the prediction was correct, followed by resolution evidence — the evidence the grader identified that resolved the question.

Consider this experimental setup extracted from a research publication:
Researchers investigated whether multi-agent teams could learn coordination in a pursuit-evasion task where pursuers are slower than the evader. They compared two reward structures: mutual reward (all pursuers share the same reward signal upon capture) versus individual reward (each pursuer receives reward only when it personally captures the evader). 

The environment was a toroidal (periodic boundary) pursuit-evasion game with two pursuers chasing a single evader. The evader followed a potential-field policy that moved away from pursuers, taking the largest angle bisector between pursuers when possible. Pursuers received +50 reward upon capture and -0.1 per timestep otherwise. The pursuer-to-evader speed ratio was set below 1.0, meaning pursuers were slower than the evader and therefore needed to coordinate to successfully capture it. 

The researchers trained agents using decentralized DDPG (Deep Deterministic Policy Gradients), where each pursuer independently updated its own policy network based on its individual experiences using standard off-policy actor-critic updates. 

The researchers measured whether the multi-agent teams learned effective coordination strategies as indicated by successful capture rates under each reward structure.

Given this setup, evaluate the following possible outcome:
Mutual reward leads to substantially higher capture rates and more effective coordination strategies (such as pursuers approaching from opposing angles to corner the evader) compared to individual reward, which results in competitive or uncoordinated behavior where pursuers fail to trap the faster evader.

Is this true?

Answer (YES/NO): YES